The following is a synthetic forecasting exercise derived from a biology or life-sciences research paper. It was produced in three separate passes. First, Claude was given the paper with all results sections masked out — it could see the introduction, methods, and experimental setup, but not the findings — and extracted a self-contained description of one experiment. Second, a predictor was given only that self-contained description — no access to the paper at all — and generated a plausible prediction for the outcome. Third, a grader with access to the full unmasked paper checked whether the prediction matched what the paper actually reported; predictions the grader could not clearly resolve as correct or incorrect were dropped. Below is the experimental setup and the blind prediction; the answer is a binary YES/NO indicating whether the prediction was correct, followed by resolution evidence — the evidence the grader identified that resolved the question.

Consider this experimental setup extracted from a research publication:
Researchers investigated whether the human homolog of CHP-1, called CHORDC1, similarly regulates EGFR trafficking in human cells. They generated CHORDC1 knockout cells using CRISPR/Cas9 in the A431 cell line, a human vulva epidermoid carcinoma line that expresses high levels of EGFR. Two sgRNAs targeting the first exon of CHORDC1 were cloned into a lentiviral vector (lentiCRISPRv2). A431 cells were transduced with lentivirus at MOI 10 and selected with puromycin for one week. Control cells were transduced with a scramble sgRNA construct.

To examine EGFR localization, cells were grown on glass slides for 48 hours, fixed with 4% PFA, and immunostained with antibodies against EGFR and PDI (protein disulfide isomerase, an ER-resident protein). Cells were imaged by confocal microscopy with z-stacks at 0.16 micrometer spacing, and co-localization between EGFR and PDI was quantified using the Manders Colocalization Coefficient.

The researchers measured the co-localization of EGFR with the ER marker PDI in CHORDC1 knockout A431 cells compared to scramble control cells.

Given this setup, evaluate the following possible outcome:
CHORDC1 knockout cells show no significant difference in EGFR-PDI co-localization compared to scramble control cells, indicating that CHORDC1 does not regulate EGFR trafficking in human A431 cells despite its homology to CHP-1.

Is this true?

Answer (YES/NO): NO